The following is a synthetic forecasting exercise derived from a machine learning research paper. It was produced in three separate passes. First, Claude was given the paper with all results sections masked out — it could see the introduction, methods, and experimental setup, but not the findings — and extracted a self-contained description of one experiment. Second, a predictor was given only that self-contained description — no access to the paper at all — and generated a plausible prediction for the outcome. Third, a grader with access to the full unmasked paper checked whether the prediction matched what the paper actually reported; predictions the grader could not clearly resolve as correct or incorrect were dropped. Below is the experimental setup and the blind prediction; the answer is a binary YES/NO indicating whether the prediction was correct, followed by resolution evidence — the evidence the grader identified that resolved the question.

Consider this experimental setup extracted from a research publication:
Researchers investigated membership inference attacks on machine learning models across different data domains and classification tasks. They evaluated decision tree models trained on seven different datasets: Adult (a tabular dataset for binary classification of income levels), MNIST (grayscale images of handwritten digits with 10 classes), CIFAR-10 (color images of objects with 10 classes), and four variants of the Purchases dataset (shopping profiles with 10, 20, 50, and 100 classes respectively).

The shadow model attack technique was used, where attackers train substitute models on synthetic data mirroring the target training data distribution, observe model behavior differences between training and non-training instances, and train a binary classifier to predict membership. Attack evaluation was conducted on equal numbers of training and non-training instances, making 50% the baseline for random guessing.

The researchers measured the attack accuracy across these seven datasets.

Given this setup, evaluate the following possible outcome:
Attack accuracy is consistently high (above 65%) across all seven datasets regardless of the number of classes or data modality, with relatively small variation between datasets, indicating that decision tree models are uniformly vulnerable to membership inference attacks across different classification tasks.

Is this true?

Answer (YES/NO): NO